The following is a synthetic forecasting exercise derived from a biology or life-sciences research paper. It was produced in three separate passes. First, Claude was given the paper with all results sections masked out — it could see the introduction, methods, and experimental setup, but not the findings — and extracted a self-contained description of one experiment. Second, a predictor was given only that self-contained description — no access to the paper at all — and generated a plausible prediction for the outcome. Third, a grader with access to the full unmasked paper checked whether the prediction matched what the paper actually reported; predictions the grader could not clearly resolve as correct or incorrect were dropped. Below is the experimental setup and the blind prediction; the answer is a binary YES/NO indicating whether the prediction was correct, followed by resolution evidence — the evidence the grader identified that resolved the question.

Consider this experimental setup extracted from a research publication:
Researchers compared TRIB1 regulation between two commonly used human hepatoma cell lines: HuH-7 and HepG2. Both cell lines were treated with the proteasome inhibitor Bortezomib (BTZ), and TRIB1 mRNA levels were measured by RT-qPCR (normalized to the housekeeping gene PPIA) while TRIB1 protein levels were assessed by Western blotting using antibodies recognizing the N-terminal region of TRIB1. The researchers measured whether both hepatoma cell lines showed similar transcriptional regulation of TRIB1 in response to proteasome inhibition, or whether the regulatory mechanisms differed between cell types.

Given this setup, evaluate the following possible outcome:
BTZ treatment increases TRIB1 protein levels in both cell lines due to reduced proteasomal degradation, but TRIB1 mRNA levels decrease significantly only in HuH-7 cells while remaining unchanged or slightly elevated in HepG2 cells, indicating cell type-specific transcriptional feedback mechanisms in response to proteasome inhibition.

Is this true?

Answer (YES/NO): NO